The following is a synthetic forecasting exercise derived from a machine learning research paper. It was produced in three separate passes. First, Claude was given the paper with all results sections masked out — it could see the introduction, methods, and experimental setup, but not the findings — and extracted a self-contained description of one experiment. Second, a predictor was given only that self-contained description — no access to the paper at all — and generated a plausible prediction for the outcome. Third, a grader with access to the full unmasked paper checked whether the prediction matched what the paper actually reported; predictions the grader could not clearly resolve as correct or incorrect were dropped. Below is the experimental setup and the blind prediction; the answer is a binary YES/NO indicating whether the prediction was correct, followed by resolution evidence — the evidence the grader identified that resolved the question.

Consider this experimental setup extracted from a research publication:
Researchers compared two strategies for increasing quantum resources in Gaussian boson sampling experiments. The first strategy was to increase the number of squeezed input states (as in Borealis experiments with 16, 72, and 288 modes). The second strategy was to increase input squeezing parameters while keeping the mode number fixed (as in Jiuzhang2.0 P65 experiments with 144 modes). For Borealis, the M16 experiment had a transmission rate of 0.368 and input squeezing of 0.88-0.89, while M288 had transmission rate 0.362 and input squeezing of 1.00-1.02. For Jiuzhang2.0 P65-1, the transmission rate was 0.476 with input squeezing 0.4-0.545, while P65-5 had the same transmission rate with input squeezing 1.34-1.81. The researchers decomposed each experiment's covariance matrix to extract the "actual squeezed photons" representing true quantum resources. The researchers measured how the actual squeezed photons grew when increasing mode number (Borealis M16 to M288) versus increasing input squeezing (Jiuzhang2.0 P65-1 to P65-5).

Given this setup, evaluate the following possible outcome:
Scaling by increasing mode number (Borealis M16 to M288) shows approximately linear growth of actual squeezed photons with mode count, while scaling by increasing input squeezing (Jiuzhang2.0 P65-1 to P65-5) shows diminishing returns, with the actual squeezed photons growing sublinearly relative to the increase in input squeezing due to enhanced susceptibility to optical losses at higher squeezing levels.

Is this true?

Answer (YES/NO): YES